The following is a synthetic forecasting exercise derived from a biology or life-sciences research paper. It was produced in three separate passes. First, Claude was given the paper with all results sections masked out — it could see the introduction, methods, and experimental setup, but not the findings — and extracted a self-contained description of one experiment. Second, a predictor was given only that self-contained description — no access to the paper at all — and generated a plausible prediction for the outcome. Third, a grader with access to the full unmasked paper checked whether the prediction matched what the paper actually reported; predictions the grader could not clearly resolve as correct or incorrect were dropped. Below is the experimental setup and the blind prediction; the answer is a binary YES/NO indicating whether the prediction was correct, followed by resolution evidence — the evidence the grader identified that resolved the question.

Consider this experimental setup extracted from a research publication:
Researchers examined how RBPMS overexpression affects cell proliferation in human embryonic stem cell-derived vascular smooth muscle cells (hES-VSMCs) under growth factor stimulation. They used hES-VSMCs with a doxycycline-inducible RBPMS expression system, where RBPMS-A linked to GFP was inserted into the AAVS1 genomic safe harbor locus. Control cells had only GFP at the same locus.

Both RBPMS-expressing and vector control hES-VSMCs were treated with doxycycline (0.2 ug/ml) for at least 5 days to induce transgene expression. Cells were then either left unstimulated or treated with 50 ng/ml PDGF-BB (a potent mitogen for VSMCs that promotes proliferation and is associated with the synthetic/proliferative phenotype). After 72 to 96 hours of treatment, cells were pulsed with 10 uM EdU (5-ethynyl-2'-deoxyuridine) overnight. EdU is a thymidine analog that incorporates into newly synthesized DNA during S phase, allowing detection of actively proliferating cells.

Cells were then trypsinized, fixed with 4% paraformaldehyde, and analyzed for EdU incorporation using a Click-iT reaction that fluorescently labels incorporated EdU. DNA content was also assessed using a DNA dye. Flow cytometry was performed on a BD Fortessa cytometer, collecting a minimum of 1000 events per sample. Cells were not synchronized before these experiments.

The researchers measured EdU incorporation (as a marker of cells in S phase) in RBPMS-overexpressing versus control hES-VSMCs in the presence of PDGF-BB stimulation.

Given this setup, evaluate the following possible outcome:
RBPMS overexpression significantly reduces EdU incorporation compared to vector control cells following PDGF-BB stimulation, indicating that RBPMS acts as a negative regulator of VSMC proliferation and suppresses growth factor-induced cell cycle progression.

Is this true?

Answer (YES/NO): YES